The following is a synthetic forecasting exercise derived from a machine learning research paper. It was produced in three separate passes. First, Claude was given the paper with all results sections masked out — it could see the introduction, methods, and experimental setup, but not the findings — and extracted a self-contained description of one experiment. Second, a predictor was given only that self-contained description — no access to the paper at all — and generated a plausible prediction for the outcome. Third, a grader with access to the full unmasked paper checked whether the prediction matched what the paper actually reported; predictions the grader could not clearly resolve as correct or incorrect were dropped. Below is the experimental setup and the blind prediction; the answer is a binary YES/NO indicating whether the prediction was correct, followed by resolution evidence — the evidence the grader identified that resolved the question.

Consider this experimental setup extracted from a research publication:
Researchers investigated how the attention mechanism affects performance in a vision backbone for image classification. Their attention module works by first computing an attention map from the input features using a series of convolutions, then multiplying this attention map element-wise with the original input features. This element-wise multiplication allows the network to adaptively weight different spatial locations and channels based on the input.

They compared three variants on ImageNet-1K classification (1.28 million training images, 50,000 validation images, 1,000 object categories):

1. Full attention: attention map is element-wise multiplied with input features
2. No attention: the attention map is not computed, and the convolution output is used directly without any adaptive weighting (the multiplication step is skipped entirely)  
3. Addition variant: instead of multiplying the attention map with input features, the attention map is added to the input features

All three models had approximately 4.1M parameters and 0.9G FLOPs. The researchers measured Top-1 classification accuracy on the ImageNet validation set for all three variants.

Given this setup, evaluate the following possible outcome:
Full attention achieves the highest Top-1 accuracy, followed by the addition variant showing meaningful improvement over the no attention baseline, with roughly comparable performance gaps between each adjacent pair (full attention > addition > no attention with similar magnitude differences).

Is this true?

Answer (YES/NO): NO